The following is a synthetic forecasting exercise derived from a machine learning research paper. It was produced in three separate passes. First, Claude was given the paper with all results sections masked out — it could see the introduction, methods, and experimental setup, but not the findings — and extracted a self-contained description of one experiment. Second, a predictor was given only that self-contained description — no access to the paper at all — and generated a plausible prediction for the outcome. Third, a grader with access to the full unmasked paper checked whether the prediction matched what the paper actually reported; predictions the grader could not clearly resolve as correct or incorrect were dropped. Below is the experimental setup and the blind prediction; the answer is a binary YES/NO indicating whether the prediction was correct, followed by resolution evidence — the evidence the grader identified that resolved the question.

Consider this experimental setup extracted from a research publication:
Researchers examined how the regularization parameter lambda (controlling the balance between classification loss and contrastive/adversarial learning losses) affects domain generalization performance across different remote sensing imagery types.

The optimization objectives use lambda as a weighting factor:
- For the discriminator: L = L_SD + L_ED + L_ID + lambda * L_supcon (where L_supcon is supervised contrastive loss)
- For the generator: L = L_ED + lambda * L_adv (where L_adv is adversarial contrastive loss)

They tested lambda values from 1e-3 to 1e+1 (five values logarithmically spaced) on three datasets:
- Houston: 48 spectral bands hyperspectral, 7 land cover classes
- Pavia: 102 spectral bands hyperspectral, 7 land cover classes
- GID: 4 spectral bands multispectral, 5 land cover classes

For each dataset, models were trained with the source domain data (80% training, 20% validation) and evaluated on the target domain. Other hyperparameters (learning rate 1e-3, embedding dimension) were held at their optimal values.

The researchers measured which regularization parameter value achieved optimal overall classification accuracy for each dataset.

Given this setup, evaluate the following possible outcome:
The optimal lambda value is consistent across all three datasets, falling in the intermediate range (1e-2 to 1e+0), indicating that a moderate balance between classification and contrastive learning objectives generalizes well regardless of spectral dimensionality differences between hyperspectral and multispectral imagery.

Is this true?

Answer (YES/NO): YES